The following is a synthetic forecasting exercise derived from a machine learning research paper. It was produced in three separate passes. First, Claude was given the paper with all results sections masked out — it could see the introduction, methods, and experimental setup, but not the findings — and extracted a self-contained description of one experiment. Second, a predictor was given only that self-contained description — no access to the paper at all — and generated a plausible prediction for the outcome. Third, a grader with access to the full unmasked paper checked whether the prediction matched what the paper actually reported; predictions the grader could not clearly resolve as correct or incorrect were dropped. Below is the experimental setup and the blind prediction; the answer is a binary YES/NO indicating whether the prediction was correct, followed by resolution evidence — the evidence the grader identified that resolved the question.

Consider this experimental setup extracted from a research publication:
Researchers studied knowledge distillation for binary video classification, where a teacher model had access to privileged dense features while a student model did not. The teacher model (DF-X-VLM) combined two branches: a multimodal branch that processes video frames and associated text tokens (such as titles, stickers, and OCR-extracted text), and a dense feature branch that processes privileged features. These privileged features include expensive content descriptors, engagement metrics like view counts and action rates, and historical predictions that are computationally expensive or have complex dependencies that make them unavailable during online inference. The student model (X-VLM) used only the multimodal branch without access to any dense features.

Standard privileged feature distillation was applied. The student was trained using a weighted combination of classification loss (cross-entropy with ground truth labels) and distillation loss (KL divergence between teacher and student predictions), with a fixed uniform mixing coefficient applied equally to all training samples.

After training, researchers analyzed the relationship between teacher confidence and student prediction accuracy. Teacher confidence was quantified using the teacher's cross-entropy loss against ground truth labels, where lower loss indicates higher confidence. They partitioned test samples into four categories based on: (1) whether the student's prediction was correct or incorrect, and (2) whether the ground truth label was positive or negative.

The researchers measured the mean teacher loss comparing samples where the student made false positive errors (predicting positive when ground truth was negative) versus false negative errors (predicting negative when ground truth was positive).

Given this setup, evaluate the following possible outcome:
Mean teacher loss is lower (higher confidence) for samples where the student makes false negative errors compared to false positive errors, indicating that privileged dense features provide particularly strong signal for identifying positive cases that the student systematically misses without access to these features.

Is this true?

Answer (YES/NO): NO